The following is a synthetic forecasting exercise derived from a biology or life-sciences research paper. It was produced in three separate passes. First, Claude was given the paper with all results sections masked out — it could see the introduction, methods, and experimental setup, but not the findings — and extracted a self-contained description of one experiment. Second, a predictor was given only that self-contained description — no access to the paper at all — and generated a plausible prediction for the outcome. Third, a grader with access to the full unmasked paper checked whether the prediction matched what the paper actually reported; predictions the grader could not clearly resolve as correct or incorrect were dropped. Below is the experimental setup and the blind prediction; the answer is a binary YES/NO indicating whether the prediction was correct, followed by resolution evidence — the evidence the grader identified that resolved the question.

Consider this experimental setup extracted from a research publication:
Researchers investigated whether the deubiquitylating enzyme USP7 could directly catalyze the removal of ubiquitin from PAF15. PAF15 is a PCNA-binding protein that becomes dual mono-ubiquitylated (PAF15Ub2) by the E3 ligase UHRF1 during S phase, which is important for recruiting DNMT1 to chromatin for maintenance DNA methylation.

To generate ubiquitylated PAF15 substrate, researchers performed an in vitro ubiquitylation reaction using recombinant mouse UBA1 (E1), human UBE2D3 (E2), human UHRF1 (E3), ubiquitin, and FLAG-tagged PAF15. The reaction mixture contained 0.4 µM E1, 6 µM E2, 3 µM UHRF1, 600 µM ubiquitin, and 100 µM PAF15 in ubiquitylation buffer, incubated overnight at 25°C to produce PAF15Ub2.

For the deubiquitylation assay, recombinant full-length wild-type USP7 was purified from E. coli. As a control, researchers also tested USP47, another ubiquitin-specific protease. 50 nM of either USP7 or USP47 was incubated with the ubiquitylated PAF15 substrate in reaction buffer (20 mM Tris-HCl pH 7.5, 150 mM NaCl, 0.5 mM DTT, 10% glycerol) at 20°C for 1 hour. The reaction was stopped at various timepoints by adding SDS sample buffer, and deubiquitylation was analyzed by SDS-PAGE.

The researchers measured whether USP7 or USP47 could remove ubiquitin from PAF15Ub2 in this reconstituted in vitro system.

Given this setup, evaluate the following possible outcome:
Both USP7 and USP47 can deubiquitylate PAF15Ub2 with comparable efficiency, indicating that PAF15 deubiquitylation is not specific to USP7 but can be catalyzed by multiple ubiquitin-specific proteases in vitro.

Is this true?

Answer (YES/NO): NO